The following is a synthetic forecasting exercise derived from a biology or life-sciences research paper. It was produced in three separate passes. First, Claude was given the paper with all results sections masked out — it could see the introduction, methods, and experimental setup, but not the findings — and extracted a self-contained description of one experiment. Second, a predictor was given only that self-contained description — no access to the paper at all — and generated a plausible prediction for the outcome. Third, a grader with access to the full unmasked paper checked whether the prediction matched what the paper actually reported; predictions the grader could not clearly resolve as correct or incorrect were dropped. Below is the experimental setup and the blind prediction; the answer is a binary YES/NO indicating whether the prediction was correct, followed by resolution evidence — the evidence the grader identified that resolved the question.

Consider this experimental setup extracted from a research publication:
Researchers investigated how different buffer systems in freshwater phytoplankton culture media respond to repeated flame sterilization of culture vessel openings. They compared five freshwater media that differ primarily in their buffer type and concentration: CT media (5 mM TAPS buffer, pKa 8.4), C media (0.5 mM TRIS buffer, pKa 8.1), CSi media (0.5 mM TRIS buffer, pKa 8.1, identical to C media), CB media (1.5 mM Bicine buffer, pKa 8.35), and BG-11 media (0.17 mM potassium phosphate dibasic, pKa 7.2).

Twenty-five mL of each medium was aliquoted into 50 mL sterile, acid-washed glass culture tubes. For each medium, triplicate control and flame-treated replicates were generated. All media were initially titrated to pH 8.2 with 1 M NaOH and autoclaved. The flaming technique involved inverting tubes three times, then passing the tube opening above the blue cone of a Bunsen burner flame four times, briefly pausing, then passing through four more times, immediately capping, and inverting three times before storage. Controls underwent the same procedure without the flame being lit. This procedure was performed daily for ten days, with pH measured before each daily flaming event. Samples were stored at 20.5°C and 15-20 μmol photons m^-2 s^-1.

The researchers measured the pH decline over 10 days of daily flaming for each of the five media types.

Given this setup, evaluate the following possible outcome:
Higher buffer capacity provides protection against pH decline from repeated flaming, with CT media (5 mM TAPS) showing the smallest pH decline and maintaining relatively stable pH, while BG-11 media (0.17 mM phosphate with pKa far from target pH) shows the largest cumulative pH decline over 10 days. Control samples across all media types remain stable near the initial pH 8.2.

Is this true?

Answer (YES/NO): NO